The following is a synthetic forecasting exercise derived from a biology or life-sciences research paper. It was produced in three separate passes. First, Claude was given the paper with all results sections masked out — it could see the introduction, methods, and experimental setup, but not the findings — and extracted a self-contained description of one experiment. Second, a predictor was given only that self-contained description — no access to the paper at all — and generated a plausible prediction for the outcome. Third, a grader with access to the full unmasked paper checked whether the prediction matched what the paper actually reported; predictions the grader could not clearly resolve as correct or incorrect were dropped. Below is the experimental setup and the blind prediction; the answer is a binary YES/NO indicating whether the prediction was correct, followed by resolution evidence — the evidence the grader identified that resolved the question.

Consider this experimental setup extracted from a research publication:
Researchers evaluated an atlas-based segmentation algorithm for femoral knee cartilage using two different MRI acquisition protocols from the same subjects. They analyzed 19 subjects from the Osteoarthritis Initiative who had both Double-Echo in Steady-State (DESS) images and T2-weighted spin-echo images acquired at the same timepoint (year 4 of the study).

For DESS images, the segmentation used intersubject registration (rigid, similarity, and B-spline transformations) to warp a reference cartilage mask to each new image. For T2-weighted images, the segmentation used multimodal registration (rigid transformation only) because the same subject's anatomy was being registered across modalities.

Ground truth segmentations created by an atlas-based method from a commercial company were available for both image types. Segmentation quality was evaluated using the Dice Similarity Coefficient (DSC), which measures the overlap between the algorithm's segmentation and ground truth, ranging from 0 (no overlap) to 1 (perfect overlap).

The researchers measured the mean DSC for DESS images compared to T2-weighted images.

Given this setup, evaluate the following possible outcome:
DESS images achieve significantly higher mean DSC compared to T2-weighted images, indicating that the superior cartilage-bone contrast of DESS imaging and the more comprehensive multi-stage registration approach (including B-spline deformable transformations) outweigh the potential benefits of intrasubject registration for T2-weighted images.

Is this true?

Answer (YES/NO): YES